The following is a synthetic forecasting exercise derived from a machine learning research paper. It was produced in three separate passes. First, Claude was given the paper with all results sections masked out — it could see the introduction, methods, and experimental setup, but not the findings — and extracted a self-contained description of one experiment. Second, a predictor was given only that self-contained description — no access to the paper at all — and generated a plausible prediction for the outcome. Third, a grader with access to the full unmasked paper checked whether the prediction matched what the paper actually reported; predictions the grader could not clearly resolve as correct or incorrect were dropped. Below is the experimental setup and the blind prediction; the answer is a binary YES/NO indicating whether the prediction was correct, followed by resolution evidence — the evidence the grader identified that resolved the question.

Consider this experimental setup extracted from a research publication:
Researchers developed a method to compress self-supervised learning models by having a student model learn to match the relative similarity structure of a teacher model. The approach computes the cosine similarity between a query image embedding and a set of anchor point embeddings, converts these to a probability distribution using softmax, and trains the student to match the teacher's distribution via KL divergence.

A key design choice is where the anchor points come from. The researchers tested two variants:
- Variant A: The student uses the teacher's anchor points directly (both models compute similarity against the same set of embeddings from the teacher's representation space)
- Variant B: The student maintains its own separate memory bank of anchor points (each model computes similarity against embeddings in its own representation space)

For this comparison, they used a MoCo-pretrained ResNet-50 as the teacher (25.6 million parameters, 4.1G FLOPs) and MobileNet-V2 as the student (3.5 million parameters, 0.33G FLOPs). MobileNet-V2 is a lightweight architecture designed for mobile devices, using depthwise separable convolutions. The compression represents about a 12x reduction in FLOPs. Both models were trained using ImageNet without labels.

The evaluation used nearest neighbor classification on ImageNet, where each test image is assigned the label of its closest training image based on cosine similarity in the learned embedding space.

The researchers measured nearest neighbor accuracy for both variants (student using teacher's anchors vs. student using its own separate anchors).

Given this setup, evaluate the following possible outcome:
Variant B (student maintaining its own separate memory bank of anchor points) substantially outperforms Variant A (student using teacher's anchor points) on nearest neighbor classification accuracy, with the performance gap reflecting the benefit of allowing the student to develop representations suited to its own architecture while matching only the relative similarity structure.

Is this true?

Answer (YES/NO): NO